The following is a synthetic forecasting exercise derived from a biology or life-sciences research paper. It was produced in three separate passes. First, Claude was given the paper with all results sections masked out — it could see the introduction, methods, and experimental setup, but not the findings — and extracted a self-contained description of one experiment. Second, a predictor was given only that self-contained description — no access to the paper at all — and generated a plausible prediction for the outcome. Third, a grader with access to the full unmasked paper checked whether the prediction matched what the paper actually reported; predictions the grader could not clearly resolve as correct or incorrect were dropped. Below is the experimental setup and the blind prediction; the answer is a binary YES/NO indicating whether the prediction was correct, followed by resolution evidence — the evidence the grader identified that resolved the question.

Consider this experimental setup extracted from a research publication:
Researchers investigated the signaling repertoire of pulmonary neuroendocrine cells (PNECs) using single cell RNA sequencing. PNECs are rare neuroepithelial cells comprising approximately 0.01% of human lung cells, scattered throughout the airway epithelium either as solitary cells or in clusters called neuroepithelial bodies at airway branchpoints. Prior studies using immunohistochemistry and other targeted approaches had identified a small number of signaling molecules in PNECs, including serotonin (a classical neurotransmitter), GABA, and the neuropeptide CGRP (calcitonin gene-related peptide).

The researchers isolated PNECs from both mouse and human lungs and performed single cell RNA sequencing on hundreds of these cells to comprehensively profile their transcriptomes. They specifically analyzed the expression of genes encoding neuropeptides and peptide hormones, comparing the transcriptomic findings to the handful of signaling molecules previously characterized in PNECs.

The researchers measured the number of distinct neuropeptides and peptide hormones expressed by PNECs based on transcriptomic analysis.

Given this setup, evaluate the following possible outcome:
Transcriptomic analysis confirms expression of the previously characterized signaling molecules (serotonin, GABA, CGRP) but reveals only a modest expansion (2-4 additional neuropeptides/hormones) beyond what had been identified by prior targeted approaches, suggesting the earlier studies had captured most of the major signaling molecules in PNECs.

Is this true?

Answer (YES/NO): NO